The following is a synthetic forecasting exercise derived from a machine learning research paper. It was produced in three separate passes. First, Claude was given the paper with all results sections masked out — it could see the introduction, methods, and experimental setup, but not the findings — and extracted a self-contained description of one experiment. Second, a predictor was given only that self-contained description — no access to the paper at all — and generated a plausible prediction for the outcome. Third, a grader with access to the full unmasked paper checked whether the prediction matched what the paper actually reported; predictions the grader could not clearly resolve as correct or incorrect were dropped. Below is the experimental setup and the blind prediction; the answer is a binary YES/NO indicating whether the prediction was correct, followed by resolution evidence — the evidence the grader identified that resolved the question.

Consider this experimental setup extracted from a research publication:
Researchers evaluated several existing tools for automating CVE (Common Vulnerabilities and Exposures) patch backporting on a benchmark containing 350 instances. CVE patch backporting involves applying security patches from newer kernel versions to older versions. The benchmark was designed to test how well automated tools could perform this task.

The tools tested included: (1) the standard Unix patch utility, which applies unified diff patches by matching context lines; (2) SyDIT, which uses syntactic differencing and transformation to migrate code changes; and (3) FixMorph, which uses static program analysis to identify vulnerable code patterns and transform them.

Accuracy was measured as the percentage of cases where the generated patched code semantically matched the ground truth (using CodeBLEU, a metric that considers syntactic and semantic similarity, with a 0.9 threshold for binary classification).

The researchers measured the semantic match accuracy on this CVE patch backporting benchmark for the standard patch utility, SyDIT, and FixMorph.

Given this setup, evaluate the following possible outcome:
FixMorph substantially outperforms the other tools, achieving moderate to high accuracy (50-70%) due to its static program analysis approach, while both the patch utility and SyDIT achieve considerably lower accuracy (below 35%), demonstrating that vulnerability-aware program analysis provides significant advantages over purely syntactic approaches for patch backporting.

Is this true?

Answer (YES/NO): NO